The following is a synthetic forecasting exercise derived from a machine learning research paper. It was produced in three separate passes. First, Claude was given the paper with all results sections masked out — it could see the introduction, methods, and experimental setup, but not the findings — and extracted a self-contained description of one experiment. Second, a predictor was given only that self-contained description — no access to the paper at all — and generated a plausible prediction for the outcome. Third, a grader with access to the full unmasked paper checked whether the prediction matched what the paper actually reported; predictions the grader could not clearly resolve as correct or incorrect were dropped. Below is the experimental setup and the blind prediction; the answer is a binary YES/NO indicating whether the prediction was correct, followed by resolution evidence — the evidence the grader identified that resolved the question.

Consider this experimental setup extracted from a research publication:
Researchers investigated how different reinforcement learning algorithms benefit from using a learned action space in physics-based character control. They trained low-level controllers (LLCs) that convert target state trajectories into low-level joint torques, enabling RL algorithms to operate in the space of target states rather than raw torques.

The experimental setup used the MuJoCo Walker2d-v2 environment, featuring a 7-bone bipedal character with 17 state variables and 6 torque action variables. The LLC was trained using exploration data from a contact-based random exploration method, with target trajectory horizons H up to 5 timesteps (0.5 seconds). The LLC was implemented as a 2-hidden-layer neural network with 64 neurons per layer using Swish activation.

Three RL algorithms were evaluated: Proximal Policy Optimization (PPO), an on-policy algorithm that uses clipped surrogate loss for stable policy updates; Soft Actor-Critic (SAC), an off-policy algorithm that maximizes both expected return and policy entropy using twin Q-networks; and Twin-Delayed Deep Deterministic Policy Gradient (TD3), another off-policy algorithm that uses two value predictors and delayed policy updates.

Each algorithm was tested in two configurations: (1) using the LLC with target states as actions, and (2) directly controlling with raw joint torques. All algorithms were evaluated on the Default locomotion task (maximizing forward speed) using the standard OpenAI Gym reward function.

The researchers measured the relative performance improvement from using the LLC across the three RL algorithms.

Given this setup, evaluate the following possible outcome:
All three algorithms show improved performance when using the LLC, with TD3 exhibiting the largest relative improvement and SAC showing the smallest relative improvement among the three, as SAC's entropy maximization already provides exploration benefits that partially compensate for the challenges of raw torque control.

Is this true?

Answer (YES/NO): NO